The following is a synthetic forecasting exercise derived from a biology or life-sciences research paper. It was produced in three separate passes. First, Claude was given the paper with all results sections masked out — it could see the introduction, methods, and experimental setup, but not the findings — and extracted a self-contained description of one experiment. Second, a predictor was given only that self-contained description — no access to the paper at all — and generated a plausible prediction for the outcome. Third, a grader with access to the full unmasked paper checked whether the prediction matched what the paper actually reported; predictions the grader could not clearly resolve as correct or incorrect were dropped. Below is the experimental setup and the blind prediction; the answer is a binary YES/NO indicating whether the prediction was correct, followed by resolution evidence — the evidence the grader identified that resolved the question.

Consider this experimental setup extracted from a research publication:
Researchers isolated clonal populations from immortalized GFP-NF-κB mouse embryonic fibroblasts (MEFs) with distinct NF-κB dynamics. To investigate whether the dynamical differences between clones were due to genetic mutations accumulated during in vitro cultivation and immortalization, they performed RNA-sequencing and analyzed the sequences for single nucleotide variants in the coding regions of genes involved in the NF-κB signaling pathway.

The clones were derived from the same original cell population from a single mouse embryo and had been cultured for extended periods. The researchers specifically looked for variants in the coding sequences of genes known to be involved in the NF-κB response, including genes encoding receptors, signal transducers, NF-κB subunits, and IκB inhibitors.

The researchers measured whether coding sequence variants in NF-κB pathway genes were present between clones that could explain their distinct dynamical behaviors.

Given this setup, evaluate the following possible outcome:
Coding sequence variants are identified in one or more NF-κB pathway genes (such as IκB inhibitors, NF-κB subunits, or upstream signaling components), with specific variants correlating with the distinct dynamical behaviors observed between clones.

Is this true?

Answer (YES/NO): NO